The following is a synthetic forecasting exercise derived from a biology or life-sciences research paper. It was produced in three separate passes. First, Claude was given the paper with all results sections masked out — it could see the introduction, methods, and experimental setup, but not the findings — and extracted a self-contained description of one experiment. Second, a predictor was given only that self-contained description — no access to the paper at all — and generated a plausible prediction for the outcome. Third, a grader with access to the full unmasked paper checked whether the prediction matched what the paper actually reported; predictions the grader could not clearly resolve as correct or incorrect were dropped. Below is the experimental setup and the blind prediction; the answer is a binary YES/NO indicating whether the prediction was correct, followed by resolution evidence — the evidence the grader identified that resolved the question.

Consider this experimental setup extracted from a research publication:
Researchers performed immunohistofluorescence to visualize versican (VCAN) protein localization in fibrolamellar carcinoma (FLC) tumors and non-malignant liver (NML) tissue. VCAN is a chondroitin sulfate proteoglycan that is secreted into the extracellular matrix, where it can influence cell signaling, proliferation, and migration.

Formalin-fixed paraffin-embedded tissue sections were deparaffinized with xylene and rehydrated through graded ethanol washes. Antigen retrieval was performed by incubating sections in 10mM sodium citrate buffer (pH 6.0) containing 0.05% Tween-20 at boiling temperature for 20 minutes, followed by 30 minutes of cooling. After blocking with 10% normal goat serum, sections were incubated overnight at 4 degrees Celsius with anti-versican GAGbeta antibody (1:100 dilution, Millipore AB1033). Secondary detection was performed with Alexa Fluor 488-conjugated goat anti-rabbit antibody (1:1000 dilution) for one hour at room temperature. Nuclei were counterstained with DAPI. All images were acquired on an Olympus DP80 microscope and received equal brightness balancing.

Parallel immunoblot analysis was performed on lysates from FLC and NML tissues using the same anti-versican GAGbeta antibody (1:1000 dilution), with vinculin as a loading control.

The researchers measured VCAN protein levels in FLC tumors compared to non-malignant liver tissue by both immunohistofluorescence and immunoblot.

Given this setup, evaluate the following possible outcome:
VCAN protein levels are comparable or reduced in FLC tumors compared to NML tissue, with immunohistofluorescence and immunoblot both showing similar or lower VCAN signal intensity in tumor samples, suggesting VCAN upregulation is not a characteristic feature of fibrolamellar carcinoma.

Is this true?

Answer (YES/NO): NO